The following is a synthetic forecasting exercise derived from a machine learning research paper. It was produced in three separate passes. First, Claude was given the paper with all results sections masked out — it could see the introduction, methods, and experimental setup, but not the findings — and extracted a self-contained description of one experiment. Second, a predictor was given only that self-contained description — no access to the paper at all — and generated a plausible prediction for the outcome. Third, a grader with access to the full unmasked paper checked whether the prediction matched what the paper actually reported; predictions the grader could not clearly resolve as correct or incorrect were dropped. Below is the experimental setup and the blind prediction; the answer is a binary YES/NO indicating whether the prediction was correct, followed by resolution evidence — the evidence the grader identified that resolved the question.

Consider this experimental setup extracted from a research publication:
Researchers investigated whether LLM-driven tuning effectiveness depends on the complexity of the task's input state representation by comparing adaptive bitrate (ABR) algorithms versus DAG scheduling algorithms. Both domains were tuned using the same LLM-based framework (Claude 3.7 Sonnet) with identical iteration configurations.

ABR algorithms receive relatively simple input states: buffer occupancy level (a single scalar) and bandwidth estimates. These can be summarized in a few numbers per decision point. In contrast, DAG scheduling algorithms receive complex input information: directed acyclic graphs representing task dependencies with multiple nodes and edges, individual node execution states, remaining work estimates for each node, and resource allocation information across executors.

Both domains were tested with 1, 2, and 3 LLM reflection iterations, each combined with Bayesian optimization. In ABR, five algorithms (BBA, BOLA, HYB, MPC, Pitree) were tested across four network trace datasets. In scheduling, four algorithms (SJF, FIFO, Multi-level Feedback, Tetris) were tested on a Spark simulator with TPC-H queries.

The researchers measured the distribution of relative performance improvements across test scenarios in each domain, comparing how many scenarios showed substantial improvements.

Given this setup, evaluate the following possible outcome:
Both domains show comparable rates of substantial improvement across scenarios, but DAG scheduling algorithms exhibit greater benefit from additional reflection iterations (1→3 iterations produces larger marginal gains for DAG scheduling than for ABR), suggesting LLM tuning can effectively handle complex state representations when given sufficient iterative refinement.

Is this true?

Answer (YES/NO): NO